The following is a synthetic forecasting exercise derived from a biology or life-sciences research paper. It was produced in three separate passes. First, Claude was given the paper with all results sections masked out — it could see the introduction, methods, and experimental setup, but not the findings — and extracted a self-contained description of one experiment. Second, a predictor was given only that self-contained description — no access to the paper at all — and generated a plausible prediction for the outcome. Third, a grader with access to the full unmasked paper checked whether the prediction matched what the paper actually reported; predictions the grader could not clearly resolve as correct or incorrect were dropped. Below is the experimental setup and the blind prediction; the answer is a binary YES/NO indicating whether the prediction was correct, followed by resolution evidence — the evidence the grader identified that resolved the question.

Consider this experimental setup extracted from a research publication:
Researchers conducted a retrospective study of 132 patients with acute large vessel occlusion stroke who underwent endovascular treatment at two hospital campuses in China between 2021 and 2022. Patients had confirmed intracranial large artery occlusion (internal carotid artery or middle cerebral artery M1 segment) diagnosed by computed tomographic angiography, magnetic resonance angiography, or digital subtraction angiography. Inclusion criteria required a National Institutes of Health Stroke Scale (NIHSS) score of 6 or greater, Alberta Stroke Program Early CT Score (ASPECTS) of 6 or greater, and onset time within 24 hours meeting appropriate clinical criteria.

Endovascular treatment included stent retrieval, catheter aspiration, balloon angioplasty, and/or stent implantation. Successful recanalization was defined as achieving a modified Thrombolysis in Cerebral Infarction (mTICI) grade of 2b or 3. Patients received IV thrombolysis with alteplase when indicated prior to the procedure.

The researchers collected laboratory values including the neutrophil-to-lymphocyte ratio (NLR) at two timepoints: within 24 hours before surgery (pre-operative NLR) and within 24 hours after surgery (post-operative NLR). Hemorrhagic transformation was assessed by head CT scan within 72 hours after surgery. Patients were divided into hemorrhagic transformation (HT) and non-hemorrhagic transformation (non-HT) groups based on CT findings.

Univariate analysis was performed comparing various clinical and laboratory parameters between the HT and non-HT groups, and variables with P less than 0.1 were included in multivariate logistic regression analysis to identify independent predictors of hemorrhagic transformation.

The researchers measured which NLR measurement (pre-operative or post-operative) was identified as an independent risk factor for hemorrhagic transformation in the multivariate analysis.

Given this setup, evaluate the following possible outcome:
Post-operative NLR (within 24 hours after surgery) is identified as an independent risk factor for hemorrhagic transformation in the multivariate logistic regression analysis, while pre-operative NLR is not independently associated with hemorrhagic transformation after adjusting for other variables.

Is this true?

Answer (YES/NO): YES